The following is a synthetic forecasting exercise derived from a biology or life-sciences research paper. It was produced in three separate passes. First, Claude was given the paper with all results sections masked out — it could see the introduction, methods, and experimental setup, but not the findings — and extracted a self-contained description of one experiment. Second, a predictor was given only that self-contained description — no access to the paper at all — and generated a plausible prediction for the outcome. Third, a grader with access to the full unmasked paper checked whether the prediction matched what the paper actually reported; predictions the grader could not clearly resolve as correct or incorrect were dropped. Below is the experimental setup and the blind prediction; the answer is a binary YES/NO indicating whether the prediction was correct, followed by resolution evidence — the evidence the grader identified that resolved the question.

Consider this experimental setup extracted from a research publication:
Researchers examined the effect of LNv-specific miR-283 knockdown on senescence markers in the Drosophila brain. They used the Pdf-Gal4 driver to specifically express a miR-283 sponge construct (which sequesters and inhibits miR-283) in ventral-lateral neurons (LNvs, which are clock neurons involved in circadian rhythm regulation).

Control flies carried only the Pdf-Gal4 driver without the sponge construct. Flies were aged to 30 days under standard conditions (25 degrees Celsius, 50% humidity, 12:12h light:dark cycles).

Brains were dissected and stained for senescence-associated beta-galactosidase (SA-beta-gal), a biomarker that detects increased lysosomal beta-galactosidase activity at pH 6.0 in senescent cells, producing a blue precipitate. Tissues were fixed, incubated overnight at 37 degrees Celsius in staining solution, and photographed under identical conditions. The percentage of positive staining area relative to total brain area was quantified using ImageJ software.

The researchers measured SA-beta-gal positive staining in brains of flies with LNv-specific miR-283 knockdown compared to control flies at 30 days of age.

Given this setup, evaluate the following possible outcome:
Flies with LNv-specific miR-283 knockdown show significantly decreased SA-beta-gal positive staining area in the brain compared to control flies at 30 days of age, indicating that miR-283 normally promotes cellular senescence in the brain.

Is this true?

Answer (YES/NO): NO